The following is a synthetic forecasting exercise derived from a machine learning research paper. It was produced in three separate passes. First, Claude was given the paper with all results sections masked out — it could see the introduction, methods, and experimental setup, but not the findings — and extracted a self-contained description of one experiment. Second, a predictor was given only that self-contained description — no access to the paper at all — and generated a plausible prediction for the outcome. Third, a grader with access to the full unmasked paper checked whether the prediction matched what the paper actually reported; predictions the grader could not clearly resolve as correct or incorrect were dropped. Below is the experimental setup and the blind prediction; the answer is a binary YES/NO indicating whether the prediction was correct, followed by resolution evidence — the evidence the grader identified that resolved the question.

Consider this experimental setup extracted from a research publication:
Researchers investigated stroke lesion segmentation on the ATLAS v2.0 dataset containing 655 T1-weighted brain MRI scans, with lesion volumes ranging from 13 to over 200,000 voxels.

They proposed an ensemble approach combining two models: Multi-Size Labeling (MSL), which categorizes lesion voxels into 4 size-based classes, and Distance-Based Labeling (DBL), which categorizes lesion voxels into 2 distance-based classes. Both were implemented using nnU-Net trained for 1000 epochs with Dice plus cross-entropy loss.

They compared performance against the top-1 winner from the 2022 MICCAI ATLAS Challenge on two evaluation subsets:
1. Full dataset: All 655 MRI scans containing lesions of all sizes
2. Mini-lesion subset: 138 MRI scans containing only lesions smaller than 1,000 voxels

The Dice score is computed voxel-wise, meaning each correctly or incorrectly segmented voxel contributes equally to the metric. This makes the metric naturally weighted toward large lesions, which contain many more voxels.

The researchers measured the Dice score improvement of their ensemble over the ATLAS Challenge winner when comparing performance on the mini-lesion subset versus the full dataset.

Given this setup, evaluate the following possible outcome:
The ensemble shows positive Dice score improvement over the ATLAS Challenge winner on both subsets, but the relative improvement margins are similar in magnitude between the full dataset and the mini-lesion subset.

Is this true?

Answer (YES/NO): NO